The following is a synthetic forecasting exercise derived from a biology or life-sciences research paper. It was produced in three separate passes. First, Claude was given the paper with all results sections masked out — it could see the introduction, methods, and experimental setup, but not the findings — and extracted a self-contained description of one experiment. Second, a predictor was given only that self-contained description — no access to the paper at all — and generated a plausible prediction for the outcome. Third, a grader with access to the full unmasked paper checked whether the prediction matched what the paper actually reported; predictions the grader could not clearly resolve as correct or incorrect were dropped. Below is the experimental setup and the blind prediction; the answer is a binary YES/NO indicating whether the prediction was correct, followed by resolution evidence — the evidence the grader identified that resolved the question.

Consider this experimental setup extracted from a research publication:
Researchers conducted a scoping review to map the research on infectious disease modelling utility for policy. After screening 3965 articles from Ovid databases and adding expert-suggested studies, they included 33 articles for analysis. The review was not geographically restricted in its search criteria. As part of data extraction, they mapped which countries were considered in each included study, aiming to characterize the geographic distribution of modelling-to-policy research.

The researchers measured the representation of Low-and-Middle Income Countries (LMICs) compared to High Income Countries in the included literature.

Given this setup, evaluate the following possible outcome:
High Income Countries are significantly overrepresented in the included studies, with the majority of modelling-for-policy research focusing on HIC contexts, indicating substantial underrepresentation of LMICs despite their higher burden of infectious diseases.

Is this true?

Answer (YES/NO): YES